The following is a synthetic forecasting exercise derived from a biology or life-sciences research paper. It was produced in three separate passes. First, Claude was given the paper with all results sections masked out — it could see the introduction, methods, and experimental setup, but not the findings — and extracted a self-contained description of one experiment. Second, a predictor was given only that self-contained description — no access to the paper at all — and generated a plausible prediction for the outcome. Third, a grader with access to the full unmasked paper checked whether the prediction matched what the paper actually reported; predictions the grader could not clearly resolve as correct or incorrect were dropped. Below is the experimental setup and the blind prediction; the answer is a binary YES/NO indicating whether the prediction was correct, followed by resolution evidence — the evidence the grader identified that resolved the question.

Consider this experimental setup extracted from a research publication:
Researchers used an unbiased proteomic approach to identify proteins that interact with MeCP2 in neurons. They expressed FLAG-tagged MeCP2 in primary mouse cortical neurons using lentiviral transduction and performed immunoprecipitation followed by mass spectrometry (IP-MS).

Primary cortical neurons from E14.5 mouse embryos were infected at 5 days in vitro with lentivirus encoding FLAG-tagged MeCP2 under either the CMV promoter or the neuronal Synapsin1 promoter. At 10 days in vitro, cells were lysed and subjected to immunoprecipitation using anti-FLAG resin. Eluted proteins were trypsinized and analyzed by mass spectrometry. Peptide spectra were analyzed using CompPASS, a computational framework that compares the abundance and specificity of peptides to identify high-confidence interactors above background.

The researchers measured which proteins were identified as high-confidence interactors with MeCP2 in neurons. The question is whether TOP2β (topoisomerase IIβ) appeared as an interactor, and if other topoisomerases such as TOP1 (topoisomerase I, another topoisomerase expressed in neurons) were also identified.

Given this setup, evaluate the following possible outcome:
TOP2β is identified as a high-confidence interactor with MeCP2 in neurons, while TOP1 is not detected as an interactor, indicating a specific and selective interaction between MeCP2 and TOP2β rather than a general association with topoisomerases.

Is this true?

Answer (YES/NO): YES